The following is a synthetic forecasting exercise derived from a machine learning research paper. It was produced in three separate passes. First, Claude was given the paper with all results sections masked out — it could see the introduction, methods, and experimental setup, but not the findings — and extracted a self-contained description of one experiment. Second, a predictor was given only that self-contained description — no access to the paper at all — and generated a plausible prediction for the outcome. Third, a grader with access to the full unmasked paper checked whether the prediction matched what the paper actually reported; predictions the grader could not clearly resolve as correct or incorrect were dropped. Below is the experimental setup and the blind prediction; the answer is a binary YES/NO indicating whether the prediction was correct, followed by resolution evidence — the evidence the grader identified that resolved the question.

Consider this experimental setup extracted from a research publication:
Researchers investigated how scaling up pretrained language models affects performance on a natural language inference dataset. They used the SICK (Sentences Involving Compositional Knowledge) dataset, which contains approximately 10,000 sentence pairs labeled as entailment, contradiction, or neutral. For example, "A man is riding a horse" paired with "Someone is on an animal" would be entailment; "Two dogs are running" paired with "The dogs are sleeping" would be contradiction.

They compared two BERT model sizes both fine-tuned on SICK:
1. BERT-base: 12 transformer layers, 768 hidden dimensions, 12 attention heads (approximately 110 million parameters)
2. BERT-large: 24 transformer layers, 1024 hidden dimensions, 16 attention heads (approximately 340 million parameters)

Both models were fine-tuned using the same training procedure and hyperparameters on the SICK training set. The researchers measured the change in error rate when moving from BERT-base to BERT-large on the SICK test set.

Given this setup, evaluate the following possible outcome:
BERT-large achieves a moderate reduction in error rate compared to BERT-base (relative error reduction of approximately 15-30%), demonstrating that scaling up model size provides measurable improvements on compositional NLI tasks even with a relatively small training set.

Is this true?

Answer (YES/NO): NO